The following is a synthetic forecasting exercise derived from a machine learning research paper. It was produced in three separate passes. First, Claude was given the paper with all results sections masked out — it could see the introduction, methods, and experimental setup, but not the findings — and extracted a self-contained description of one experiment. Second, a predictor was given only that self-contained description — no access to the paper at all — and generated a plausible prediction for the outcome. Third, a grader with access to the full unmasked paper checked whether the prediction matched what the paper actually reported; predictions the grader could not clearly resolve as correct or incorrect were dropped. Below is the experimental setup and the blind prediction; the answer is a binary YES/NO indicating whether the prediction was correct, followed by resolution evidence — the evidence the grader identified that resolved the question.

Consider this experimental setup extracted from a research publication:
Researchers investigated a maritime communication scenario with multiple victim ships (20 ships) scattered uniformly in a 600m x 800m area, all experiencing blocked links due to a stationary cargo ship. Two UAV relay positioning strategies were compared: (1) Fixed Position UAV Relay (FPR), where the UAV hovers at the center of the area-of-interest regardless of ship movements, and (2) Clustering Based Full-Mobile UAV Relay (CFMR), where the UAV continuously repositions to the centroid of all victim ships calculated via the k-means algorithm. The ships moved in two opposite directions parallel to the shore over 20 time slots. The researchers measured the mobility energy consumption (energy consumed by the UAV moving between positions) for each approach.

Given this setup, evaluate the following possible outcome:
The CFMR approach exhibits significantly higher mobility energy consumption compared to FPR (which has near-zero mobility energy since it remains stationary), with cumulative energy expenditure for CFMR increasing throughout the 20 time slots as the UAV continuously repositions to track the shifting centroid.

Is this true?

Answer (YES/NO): NO